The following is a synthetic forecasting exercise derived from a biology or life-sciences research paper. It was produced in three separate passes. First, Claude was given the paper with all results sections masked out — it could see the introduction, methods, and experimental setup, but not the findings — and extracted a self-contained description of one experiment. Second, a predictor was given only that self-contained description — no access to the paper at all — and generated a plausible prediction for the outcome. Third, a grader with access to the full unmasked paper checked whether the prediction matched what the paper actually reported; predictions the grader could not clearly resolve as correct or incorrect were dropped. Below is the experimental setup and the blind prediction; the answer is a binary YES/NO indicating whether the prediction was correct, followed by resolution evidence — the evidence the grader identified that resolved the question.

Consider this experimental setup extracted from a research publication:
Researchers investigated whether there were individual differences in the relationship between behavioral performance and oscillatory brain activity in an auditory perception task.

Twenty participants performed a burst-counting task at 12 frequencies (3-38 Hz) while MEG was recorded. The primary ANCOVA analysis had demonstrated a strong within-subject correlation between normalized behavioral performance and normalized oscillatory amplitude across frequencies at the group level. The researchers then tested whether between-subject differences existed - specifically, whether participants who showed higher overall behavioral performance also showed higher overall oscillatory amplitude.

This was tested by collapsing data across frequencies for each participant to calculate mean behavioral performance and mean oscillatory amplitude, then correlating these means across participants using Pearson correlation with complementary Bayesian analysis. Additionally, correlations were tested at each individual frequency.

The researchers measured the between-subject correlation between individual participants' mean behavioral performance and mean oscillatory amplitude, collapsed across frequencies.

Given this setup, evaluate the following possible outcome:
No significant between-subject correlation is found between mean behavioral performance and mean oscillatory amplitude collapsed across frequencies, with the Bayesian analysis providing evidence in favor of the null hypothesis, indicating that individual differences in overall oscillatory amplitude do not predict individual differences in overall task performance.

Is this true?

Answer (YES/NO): YES